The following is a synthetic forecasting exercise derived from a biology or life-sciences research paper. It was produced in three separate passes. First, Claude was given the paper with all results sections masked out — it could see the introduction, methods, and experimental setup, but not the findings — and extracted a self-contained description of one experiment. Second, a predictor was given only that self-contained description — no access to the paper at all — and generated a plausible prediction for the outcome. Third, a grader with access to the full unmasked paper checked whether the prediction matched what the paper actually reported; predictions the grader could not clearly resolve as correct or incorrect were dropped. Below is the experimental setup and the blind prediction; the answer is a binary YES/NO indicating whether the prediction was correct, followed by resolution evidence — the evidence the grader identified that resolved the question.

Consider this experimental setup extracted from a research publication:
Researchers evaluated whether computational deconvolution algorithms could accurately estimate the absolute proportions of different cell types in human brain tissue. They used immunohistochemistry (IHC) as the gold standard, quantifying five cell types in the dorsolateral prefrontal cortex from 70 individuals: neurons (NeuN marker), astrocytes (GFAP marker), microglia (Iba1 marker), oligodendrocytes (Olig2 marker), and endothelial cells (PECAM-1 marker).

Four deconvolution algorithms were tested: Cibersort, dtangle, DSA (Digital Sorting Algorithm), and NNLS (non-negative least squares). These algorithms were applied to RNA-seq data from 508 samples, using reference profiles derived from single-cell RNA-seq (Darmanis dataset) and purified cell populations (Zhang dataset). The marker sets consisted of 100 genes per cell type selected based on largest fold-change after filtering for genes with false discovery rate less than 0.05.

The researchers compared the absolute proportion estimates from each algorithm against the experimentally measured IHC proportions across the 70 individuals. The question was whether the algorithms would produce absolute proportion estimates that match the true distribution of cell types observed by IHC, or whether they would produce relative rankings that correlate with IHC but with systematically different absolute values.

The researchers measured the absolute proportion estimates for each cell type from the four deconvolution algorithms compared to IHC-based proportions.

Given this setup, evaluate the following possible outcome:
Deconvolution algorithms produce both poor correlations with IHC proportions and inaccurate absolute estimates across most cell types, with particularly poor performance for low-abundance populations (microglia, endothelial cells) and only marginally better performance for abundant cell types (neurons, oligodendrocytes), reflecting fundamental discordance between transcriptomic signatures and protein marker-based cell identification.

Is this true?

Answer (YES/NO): NO